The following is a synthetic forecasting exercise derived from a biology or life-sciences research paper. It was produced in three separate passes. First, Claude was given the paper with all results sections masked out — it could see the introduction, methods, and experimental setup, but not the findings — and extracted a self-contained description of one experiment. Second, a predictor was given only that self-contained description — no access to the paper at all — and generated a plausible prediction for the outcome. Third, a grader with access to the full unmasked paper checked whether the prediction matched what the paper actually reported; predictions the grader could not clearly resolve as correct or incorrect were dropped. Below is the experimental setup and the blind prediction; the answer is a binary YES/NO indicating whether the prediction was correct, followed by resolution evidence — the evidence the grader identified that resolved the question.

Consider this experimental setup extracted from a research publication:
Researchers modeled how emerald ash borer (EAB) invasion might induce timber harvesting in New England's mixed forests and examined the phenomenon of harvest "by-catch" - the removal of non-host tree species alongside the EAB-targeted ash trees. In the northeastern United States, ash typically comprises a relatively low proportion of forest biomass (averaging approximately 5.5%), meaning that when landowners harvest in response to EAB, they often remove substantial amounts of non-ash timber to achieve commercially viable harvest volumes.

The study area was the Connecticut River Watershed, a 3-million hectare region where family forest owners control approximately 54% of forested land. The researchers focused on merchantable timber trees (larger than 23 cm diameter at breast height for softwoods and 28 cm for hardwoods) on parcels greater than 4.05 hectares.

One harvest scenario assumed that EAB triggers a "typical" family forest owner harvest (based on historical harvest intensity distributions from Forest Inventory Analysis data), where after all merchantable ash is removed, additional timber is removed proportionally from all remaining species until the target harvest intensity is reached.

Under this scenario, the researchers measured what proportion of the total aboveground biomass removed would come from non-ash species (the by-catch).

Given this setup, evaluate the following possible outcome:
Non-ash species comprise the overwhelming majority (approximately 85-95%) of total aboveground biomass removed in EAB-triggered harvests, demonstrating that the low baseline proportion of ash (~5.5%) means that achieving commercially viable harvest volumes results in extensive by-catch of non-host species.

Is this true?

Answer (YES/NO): NO